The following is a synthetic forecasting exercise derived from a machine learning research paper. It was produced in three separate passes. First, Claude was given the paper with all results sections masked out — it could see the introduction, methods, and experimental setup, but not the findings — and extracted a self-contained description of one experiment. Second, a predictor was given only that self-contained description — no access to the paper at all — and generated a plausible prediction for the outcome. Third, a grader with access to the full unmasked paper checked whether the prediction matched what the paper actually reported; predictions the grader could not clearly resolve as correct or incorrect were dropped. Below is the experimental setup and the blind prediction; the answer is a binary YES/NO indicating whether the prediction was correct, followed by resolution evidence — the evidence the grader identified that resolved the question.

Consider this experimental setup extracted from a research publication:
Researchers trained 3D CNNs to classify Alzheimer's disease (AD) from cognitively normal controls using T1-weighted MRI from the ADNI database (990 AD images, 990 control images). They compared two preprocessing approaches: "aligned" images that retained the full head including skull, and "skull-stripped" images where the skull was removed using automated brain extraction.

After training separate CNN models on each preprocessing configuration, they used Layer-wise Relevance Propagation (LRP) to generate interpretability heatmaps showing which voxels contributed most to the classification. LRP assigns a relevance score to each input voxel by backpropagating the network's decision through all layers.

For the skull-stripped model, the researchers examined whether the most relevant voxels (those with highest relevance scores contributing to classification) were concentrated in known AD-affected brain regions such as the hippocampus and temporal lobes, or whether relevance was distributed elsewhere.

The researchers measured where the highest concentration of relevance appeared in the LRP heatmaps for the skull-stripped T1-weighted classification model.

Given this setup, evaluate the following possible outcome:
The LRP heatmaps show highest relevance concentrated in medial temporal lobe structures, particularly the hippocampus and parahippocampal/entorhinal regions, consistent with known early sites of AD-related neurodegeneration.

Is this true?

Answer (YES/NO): NO